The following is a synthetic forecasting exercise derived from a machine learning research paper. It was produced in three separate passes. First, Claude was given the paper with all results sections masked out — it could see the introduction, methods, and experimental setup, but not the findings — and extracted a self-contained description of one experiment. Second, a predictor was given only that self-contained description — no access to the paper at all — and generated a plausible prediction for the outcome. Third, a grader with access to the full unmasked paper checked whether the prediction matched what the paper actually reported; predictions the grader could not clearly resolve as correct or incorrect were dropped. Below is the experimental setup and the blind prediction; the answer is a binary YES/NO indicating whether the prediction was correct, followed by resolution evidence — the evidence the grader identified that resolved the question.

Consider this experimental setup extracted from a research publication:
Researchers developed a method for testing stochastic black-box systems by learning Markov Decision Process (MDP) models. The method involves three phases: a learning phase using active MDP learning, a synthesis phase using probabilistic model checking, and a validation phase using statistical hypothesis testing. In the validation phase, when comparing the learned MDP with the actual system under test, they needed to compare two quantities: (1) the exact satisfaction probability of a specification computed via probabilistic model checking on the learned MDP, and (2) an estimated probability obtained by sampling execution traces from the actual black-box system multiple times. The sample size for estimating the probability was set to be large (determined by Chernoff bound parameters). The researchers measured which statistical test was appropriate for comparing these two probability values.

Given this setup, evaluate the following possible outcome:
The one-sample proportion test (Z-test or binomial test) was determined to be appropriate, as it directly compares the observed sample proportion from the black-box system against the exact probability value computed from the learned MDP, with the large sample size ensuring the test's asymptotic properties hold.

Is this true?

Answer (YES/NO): NO